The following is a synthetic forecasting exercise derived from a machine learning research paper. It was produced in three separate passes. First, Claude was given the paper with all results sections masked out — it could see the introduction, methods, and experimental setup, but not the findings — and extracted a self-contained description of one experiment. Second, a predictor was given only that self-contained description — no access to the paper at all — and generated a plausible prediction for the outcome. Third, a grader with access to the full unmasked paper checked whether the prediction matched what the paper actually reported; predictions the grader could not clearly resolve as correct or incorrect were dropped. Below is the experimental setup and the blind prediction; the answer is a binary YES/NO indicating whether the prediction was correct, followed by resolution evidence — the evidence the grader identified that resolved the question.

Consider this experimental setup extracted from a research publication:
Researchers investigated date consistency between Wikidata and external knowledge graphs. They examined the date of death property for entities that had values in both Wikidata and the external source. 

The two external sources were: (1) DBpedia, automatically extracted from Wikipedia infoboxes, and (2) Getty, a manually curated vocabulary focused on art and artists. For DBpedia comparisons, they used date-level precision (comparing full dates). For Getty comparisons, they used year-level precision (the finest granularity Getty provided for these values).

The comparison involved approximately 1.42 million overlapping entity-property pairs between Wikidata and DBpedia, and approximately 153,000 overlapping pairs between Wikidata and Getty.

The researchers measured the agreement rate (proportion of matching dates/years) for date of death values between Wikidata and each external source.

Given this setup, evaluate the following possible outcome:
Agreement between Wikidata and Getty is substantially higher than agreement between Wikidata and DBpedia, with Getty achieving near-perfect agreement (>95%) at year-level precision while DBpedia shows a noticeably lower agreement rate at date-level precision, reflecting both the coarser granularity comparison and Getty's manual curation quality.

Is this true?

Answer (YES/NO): NO